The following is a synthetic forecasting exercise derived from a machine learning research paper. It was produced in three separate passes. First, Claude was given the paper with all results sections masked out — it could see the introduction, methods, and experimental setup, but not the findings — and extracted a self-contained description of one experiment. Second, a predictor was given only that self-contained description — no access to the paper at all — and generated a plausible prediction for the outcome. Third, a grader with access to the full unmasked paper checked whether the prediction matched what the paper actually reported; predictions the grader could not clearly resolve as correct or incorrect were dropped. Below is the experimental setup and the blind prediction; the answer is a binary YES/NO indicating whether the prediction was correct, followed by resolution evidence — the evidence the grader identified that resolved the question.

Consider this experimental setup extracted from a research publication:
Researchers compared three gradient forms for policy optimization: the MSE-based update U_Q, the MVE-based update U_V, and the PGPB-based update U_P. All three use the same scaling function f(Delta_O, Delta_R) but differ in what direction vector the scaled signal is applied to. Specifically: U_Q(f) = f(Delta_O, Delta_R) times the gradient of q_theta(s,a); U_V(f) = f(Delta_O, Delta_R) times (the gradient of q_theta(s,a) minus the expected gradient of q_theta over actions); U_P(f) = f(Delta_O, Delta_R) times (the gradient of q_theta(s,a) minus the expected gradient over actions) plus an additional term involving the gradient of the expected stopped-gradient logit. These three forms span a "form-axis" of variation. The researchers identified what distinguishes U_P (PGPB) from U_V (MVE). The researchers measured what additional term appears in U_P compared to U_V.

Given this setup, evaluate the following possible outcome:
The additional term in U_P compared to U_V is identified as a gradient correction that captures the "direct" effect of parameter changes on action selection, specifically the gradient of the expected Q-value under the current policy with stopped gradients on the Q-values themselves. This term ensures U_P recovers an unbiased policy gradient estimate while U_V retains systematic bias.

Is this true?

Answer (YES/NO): YES